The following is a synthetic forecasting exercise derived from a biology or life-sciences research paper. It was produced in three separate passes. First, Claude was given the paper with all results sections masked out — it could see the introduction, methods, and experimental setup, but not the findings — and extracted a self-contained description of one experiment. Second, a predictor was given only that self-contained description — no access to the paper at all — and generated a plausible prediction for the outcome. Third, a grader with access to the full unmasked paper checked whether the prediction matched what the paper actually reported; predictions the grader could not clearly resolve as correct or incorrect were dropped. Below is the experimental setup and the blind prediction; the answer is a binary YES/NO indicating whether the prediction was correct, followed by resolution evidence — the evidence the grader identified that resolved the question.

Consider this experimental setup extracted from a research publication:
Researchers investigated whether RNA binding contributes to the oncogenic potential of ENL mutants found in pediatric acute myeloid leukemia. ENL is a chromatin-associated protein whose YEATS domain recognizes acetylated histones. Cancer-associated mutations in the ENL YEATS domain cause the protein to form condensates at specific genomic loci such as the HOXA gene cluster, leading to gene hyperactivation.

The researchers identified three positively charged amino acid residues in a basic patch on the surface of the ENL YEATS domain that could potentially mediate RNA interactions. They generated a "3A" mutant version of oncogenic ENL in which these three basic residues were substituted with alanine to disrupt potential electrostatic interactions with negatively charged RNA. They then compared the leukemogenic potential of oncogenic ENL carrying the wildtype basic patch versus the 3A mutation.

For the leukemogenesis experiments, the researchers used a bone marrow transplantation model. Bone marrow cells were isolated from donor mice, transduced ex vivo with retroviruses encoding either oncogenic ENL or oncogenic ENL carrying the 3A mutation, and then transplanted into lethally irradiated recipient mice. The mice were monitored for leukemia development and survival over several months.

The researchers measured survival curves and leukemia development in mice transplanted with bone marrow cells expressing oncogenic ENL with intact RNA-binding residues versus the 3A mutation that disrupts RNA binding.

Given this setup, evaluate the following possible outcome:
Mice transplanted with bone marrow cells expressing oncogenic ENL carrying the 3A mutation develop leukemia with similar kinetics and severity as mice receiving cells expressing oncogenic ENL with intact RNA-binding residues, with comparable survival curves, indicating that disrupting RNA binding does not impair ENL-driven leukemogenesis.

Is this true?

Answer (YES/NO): NO